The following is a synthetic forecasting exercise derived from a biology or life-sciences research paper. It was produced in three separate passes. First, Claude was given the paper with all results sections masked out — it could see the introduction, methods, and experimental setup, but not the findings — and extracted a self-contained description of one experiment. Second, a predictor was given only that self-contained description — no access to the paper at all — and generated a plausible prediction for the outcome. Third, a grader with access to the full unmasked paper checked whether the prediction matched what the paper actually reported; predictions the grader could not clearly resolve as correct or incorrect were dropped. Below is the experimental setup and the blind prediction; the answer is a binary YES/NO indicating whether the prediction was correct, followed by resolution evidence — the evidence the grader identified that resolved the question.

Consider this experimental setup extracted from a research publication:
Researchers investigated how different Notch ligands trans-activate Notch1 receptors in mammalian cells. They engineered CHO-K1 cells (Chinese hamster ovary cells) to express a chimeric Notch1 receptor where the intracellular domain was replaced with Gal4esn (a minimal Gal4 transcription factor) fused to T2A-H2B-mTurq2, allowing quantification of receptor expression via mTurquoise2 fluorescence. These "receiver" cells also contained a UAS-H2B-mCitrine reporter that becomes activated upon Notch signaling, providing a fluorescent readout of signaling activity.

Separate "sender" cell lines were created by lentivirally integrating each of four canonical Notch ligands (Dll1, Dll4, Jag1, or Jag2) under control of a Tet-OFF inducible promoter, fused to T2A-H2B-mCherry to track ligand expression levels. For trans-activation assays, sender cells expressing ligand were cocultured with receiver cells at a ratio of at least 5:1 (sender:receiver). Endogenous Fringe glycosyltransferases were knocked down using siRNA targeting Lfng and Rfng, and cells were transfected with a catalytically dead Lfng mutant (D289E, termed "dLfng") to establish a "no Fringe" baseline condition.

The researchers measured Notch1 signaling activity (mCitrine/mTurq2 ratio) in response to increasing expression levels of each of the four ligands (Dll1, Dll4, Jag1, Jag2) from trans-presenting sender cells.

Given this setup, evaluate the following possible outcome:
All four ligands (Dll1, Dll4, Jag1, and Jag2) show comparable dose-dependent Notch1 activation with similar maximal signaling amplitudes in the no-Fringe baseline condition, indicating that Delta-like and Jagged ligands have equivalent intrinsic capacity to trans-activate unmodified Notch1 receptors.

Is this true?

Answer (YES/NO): NO